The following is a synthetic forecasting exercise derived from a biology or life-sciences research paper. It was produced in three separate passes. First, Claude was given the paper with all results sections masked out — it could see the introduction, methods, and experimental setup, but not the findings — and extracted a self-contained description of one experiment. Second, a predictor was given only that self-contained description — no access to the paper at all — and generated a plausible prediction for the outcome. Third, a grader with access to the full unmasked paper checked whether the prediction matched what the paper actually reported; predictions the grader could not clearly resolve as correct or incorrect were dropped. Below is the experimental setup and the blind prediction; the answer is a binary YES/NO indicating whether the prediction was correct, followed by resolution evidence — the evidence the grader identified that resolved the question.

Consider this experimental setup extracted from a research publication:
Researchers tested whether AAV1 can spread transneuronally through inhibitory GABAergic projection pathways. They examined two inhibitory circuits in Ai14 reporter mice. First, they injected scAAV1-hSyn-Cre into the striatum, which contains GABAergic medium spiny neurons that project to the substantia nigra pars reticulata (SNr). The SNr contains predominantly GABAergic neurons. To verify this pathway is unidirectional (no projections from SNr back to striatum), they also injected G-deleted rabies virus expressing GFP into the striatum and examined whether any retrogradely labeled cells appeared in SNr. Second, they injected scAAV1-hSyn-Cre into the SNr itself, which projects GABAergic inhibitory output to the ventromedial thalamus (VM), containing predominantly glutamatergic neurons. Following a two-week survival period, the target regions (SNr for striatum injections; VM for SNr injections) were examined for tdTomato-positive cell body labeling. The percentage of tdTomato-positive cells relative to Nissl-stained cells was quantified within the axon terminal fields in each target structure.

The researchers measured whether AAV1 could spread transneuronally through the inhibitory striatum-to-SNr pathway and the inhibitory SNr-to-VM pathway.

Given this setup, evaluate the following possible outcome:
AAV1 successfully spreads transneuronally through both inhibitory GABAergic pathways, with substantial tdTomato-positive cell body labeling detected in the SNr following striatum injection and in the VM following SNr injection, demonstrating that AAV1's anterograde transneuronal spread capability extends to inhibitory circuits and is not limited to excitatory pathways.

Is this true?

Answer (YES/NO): YES